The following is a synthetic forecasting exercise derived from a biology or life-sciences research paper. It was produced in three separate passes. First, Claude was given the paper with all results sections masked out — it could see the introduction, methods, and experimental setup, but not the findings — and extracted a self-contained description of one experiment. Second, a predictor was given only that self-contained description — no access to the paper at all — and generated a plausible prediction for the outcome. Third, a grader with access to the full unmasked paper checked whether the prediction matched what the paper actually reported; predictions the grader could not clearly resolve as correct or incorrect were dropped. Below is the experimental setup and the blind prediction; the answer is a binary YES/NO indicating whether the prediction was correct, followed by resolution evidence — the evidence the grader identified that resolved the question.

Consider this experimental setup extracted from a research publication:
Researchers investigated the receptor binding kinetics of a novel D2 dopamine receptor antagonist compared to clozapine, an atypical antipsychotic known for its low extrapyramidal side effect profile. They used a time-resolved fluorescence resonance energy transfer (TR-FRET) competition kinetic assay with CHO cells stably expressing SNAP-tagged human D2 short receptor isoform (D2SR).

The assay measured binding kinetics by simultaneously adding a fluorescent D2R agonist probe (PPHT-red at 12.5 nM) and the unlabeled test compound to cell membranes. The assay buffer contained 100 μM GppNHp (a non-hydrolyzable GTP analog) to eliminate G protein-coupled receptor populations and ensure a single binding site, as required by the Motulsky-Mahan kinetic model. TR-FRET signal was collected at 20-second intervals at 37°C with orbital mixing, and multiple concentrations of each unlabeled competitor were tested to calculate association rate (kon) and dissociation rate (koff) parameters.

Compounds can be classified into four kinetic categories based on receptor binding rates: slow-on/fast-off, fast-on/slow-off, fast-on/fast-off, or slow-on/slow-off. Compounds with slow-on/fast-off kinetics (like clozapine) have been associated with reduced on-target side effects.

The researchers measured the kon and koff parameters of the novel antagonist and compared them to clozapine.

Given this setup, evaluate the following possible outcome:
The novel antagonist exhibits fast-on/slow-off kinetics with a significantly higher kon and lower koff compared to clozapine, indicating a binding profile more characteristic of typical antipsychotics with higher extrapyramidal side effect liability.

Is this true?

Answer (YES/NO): NO